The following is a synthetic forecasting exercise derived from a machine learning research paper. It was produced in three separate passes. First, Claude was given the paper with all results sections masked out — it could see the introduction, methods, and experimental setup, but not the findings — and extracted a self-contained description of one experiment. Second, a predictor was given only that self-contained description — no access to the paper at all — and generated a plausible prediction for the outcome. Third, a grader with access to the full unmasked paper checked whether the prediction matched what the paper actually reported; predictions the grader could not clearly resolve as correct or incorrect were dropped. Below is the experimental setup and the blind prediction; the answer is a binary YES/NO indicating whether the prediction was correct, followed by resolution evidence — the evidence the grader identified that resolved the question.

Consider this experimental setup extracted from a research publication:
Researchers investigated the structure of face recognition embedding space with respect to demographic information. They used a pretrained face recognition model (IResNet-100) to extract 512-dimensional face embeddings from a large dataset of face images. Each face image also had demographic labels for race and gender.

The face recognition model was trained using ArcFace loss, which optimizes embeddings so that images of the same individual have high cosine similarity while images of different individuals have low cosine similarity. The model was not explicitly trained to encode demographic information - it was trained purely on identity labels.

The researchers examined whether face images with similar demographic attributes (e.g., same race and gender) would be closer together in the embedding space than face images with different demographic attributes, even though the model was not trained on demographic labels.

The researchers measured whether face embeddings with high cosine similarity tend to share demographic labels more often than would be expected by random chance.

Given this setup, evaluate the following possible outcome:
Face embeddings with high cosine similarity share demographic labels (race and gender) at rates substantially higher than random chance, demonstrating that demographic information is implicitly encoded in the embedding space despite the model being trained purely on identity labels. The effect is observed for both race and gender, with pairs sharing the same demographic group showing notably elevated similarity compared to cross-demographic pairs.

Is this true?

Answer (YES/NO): YES